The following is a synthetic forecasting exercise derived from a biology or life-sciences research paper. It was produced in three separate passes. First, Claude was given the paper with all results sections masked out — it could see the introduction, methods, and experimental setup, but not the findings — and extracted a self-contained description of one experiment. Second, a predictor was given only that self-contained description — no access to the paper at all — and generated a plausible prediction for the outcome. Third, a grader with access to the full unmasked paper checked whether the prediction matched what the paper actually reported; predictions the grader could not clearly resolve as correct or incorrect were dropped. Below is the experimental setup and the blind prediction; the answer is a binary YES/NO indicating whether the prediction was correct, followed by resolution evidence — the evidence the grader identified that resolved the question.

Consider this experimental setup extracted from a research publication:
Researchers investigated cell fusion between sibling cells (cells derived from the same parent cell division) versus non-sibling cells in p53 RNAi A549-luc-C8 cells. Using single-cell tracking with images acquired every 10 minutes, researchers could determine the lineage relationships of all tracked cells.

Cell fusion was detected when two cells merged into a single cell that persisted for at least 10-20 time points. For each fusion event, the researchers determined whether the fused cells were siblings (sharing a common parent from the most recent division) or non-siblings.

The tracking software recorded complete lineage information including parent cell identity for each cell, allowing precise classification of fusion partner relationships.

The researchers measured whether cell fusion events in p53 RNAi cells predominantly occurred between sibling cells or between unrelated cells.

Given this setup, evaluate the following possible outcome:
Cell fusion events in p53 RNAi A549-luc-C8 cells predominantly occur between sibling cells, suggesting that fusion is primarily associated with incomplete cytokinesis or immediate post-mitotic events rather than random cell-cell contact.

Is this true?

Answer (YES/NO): YES